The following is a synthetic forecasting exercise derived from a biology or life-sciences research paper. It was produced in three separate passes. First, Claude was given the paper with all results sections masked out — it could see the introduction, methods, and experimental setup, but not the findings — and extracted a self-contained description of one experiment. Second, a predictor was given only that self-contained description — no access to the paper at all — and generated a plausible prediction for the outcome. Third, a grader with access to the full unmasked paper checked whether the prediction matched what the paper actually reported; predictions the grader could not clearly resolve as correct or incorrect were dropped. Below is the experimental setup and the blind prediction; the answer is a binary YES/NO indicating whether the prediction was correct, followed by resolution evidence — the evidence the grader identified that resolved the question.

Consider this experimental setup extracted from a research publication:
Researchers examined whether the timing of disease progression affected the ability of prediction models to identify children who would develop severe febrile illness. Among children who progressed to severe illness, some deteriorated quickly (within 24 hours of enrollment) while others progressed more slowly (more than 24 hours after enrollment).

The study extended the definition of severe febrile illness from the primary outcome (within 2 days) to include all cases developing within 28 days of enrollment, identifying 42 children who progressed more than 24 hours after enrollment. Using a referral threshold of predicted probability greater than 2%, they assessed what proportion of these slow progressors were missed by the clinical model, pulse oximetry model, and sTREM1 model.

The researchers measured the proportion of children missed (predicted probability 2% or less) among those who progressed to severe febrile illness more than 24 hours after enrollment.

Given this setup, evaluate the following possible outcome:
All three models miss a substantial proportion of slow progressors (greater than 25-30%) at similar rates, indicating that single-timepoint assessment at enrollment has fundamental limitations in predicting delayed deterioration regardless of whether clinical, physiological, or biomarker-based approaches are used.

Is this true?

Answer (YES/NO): NO